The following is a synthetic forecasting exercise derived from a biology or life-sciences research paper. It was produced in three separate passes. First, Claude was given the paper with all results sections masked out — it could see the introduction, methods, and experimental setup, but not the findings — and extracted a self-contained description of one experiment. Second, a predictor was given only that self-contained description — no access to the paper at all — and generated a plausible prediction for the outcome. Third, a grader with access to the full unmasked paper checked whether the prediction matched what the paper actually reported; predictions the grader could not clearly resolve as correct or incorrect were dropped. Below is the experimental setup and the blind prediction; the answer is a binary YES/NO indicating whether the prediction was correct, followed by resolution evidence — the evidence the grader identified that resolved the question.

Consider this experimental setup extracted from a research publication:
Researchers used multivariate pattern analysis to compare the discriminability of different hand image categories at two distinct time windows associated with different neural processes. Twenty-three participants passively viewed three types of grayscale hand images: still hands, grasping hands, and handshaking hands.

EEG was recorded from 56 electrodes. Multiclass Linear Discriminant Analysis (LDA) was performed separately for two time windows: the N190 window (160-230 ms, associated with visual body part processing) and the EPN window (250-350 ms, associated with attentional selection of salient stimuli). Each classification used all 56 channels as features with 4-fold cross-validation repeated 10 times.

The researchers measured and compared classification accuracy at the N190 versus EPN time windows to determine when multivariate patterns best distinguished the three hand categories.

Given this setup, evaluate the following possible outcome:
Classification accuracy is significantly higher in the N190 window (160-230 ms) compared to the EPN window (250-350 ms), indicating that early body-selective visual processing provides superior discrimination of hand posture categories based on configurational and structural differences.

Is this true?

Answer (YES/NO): NO